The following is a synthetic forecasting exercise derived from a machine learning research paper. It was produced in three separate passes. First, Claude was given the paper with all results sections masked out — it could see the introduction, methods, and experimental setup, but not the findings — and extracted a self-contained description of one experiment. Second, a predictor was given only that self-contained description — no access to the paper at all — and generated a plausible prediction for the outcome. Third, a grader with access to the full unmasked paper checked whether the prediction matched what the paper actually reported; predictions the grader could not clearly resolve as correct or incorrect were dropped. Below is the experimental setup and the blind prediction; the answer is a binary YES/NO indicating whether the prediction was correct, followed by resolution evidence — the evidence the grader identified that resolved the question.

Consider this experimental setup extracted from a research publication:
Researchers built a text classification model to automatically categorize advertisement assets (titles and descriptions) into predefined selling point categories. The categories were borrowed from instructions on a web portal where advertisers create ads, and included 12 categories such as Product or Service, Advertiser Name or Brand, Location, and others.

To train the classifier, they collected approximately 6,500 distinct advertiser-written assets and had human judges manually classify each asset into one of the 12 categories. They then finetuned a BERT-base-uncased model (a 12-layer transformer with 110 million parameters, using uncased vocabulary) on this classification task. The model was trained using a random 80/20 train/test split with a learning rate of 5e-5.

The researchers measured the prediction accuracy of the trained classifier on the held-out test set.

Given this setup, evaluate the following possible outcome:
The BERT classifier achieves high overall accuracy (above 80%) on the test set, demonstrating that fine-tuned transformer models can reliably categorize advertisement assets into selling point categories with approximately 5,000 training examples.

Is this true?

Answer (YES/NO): NO